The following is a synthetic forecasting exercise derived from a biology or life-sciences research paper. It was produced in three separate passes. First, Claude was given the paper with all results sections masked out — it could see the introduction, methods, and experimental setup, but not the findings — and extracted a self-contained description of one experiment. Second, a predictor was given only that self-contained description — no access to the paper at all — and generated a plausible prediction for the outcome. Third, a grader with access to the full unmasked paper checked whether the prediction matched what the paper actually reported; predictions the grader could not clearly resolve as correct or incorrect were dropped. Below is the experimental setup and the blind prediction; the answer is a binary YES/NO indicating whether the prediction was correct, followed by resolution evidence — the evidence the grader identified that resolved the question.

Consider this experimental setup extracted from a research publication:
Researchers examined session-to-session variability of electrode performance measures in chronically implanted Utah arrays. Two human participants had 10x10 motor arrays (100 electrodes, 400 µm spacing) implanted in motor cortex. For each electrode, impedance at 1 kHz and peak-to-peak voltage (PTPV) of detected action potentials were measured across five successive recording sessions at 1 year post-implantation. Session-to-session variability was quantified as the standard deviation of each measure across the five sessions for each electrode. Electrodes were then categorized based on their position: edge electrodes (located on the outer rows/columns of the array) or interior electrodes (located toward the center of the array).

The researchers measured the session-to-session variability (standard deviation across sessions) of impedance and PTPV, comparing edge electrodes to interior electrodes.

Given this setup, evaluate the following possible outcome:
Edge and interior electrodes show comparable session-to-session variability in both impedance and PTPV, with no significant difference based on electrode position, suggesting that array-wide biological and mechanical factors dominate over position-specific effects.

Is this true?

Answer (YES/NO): NO